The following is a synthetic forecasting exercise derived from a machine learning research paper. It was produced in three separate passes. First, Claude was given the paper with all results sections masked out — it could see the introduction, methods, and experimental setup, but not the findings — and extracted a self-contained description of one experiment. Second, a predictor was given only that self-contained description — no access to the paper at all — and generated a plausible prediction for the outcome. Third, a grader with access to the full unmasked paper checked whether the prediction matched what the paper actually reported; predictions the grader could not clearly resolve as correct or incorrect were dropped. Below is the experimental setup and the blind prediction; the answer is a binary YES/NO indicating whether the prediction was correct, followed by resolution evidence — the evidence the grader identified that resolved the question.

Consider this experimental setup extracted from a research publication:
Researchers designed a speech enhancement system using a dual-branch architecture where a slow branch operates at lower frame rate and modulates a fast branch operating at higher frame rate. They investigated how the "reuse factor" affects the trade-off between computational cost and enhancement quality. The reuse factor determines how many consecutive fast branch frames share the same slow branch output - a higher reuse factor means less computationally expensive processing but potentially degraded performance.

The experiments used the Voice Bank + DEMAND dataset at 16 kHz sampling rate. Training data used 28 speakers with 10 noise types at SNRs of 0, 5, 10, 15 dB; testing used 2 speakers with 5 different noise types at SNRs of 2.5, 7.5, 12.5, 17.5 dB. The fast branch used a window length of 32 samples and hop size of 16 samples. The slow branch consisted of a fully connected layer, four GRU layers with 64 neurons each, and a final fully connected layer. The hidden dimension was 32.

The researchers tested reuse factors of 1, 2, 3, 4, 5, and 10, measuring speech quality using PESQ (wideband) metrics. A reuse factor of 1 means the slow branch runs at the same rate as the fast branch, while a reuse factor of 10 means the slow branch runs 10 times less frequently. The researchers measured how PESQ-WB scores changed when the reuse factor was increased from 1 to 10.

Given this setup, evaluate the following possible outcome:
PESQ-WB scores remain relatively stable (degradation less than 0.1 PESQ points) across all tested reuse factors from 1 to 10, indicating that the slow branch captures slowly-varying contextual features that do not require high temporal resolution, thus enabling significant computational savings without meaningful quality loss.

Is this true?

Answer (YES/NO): NO